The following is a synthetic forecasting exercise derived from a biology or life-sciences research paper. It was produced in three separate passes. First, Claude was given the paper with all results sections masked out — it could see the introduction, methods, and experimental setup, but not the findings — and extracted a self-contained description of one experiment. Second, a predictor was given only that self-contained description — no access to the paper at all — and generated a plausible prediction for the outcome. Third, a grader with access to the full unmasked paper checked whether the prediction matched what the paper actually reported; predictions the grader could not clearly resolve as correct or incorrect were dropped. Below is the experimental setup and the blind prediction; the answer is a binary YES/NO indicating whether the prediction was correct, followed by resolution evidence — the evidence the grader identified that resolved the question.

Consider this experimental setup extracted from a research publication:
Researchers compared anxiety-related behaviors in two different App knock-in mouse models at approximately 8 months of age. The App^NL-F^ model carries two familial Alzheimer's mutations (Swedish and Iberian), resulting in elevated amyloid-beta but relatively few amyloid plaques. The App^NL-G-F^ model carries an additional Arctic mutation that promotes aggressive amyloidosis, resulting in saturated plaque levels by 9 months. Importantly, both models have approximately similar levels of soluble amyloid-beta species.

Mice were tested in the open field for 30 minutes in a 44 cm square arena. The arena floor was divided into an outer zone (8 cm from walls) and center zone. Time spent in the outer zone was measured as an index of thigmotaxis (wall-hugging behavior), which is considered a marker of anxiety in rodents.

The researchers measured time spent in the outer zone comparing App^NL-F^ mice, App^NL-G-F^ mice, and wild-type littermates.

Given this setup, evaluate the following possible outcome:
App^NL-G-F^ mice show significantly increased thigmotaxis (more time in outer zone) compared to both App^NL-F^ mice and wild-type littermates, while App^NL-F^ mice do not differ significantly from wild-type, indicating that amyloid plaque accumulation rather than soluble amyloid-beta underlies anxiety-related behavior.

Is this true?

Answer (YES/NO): YES